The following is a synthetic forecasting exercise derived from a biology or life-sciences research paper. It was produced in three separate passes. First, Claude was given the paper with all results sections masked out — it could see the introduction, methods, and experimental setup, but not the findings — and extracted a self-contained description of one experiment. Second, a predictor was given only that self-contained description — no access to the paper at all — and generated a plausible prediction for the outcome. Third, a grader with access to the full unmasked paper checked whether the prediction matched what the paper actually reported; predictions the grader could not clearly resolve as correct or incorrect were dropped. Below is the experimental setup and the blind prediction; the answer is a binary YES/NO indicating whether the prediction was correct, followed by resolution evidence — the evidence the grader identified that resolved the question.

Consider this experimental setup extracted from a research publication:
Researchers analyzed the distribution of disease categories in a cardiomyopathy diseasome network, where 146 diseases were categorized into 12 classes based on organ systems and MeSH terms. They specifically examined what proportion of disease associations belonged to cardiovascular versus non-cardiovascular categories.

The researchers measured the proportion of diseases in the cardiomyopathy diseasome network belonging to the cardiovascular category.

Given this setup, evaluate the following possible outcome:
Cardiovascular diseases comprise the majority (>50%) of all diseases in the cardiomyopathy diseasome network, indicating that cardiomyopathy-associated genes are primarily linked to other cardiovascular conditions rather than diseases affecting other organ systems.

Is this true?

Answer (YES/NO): NO